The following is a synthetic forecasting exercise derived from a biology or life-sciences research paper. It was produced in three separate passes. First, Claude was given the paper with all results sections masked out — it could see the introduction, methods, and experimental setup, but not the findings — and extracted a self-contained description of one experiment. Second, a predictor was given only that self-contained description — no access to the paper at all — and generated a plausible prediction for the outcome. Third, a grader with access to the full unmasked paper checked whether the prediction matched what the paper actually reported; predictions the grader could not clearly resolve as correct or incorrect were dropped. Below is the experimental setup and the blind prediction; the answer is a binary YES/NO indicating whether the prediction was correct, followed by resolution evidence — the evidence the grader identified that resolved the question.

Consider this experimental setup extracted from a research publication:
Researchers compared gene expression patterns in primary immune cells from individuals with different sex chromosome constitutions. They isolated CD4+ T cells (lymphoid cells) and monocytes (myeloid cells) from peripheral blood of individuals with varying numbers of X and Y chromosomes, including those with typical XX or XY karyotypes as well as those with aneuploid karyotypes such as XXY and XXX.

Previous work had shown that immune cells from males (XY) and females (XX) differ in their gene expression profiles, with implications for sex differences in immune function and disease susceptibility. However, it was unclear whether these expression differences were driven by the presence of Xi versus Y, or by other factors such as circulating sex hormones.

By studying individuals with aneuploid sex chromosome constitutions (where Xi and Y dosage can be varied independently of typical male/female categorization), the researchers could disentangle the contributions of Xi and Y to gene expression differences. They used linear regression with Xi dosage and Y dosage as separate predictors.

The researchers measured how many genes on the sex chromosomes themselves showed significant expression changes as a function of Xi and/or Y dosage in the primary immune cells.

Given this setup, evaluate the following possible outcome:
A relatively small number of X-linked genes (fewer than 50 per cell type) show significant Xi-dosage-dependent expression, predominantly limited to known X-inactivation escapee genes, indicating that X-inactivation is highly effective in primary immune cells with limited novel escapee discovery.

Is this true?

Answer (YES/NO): NO